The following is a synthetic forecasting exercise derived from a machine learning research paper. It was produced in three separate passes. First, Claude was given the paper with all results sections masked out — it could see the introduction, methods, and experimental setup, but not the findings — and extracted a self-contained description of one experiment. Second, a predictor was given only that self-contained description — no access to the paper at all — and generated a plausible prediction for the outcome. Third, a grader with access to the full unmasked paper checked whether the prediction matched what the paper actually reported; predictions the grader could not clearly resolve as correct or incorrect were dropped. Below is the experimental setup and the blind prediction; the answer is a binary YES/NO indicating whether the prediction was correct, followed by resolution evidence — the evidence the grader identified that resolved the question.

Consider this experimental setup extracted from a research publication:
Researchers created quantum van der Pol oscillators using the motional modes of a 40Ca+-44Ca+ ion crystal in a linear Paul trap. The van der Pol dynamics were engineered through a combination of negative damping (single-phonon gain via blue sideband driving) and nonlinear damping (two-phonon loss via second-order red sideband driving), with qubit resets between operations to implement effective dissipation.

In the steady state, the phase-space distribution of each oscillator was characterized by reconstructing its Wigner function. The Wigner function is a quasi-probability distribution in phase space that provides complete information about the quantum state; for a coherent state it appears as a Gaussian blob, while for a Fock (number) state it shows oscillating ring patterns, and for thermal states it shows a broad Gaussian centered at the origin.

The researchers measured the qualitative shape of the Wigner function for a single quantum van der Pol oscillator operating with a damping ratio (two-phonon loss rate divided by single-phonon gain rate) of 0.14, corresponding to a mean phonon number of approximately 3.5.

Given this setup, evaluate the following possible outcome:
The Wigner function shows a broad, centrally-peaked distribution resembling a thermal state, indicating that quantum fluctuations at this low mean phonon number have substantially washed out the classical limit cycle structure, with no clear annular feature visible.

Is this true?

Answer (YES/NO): NO